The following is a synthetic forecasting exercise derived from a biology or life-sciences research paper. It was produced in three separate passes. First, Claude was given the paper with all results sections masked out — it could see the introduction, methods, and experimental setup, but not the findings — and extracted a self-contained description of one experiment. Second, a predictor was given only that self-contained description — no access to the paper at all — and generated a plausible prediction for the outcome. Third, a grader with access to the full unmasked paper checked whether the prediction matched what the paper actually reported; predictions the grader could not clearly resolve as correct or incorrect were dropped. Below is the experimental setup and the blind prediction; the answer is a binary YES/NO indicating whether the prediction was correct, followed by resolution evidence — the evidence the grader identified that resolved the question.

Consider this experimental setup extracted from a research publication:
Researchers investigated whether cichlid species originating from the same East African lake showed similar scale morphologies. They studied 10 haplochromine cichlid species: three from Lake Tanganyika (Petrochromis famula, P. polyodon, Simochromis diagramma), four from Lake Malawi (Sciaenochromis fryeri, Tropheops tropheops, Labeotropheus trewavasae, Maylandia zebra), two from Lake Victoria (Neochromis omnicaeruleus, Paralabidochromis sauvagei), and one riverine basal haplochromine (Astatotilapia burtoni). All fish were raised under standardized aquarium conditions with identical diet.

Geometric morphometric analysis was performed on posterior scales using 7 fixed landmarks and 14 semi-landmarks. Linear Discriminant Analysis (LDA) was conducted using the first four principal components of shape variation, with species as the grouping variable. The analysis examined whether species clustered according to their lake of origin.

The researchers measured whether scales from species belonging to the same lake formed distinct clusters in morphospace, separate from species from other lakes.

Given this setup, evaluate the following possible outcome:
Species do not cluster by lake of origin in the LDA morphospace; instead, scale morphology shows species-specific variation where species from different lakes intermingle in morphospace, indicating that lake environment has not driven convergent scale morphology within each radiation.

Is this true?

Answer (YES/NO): NO